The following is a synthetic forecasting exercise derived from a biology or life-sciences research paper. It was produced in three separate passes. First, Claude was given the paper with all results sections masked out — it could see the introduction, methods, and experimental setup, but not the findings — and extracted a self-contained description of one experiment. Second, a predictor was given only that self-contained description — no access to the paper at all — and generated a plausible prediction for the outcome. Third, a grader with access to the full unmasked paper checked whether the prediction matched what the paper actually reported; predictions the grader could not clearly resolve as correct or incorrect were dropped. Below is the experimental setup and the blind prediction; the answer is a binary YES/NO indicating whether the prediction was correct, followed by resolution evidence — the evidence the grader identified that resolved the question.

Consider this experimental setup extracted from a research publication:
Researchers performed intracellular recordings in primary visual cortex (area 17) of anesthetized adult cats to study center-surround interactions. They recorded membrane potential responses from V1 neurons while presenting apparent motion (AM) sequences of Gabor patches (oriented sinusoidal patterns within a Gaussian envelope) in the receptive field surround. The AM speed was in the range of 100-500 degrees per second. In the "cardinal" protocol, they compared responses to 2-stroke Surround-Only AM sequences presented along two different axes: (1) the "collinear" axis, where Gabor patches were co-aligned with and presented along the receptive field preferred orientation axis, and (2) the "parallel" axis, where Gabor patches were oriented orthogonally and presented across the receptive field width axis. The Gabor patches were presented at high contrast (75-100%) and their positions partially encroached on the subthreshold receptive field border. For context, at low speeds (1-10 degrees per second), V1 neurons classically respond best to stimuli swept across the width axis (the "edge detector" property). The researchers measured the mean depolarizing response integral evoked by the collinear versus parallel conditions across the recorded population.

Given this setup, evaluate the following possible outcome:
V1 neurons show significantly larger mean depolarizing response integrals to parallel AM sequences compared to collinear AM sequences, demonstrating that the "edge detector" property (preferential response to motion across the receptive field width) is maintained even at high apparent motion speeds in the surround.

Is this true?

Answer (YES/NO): NO